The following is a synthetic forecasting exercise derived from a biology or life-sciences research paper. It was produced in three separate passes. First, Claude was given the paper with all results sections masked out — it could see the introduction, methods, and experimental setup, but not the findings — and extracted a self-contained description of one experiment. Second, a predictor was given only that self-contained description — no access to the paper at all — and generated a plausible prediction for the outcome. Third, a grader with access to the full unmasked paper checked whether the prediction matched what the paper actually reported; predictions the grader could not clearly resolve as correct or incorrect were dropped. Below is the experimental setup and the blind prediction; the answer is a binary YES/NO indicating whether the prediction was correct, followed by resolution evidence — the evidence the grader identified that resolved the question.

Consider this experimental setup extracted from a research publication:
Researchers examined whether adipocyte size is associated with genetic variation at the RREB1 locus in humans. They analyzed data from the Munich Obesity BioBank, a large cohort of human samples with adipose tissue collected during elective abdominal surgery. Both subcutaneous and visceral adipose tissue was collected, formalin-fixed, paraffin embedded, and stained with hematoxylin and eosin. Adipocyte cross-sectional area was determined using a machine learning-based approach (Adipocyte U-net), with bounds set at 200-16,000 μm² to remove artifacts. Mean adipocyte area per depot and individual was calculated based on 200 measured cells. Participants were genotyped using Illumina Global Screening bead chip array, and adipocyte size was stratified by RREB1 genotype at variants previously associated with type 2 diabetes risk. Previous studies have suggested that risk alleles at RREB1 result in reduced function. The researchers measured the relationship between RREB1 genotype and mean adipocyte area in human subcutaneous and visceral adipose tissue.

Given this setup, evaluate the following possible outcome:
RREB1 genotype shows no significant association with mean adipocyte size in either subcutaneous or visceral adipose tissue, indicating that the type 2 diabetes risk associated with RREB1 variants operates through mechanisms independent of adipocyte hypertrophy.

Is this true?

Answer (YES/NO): NO